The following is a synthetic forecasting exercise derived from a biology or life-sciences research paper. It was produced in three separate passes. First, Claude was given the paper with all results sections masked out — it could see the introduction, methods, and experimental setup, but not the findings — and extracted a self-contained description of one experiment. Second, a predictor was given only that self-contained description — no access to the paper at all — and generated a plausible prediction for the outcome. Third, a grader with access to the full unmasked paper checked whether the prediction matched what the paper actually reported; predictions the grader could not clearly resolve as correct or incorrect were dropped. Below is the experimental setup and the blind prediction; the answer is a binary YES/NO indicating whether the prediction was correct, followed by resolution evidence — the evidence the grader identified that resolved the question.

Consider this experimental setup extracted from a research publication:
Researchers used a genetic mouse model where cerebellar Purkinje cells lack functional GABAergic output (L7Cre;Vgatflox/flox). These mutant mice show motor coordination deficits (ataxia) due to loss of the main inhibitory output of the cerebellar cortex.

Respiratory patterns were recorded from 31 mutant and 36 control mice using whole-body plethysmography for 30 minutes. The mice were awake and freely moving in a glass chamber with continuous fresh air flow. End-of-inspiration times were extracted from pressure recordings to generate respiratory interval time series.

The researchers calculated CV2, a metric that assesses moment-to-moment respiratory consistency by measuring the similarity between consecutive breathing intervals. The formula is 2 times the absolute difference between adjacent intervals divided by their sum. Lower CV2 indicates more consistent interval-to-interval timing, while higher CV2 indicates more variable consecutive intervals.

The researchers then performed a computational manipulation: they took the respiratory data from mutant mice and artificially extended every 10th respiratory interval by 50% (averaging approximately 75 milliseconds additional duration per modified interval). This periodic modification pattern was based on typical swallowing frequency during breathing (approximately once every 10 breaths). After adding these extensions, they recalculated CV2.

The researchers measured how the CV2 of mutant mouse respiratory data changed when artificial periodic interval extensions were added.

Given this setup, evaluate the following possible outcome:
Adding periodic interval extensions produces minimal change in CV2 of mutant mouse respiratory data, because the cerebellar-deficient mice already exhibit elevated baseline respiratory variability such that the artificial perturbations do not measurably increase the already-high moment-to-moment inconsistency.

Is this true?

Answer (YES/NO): NO